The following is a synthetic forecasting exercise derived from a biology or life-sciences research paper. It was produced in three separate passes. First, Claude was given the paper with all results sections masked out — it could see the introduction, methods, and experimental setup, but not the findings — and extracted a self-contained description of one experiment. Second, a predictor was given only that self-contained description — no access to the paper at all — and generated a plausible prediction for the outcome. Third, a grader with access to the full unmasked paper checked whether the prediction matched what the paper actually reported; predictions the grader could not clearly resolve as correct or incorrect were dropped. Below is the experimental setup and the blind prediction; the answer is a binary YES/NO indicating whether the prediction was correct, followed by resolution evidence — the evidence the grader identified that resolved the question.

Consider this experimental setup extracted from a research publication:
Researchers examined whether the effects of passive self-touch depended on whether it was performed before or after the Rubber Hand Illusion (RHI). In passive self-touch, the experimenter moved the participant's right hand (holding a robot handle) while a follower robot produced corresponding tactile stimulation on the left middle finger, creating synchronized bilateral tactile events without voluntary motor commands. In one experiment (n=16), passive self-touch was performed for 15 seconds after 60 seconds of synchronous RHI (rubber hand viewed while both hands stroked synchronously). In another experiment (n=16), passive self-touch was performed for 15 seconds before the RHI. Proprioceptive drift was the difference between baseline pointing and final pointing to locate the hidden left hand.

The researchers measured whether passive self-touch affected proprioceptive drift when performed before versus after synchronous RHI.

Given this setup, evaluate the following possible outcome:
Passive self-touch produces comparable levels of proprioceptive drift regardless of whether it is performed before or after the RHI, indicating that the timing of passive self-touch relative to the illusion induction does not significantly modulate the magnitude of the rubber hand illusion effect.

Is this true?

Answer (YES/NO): YES